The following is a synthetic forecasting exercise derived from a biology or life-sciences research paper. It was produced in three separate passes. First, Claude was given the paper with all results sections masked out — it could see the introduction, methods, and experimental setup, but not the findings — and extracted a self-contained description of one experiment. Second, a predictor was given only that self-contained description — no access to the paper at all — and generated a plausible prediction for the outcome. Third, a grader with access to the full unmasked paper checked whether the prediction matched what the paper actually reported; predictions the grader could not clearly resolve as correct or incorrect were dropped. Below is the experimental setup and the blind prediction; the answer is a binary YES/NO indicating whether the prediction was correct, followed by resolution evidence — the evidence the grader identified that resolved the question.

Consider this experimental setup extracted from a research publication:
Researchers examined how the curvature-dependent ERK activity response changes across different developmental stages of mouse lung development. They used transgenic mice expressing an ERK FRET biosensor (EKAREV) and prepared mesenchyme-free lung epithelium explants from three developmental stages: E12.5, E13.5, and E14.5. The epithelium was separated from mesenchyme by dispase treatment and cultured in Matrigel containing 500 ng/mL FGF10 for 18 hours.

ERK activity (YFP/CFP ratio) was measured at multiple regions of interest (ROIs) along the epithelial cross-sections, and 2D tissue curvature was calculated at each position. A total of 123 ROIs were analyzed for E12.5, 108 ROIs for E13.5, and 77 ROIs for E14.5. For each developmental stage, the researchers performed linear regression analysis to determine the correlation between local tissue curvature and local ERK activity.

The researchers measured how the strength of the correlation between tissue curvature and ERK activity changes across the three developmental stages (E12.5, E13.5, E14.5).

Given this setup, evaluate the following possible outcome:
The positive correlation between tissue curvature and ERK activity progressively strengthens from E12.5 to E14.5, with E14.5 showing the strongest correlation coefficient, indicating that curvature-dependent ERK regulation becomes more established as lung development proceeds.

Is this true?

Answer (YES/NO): NO